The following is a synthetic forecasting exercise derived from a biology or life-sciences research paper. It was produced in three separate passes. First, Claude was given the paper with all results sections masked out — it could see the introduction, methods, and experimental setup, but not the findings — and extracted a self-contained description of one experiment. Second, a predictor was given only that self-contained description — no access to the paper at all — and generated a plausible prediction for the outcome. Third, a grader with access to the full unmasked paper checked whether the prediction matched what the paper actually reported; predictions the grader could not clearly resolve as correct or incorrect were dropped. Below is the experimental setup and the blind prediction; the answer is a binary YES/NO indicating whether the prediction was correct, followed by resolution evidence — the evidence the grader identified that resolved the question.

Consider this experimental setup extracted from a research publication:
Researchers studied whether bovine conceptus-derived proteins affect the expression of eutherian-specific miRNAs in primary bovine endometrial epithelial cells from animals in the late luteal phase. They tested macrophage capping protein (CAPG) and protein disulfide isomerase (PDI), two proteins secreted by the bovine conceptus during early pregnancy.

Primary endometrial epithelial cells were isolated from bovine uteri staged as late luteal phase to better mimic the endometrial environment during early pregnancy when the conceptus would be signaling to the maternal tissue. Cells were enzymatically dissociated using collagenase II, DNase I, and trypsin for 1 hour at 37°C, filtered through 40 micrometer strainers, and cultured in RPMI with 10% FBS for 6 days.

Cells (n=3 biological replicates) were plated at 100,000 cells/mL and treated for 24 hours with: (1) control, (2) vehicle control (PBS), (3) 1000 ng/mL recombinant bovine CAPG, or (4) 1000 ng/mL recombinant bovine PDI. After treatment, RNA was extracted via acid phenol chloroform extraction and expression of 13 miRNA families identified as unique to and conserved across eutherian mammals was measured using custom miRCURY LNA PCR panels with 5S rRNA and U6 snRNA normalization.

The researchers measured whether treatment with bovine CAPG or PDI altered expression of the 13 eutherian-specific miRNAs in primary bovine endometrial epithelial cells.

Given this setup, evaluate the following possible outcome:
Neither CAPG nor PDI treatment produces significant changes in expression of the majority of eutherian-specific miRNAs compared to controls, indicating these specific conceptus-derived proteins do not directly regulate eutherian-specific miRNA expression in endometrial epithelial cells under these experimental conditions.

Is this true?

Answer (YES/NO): NO